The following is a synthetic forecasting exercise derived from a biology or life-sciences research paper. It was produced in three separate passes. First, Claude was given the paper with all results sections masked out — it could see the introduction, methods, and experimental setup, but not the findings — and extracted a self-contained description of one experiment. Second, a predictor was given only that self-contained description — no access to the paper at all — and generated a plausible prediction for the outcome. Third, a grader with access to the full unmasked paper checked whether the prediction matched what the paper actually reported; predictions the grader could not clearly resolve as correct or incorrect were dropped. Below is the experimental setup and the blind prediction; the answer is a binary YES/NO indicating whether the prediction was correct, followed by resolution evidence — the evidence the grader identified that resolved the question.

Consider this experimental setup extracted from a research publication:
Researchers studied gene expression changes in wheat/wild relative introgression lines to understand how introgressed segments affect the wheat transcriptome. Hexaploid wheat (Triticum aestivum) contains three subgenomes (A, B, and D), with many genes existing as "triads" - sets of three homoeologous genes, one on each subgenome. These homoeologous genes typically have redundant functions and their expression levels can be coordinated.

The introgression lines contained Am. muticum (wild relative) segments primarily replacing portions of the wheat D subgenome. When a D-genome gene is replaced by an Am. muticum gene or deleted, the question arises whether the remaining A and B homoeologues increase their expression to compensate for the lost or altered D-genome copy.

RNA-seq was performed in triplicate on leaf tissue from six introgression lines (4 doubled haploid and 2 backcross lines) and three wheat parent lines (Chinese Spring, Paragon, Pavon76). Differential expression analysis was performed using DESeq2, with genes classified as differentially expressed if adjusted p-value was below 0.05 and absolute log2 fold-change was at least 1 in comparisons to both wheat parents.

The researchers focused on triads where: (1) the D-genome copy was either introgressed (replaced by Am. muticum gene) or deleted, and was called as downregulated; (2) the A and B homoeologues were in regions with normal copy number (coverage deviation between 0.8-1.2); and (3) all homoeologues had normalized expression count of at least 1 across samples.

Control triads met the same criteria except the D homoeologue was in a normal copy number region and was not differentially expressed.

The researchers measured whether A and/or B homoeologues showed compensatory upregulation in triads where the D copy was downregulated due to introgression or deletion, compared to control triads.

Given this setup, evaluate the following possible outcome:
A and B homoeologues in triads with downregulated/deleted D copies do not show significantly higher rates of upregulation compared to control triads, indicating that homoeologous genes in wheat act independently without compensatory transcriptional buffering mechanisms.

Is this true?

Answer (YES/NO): YES